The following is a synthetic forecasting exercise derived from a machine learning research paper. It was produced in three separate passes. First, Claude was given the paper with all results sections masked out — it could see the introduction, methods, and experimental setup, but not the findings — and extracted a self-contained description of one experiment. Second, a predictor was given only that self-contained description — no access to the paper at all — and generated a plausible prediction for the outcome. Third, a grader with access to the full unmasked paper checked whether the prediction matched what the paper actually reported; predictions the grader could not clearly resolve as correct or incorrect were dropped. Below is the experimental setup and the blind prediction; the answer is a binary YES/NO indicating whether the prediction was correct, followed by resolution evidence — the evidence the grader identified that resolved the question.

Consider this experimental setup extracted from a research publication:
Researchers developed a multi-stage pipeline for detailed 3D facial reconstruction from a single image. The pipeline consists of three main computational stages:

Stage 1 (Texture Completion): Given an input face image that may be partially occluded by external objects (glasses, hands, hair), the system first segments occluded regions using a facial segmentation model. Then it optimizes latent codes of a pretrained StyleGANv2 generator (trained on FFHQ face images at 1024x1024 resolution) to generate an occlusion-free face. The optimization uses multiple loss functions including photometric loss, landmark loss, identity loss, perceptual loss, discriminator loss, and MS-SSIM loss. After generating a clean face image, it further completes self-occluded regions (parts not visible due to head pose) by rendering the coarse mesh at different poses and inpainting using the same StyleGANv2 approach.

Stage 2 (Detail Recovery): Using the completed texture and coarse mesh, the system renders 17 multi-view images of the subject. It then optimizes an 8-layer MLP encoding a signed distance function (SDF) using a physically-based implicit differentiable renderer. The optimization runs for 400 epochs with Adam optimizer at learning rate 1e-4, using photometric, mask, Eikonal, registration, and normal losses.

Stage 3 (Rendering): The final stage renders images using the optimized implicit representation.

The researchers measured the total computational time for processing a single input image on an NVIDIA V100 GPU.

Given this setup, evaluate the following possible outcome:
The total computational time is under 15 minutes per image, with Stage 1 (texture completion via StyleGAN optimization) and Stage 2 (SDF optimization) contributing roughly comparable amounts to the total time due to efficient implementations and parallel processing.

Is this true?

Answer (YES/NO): NO